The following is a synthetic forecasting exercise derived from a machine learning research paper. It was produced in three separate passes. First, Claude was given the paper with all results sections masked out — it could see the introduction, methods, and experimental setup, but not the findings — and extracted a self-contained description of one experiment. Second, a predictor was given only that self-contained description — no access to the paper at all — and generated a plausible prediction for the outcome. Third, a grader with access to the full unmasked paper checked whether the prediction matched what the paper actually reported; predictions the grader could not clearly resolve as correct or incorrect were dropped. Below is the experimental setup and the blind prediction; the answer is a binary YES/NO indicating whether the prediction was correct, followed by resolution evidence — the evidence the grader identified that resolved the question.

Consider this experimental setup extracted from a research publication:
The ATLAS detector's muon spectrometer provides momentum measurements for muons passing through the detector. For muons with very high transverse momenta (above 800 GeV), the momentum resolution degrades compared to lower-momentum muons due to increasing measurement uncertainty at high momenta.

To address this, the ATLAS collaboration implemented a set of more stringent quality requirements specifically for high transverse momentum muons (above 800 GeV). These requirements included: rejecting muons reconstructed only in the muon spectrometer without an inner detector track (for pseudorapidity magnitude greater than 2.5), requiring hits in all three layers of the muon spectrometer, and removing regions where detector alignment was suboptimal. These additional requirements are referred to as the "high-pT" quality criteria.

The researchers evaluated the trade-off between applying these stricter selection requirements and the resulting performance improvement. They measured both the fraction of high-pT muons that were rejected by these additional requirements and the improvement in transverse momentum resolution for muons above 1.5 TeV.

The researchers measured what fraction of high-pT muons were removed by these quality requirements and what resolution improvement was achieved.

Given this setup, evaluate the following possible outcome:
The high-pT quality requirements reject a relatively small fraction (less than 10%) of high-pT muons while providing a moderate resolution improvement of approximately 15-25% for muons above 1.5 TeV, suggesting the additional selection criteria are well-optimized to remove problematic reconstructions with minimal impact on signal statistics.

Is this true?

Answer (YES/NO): NO